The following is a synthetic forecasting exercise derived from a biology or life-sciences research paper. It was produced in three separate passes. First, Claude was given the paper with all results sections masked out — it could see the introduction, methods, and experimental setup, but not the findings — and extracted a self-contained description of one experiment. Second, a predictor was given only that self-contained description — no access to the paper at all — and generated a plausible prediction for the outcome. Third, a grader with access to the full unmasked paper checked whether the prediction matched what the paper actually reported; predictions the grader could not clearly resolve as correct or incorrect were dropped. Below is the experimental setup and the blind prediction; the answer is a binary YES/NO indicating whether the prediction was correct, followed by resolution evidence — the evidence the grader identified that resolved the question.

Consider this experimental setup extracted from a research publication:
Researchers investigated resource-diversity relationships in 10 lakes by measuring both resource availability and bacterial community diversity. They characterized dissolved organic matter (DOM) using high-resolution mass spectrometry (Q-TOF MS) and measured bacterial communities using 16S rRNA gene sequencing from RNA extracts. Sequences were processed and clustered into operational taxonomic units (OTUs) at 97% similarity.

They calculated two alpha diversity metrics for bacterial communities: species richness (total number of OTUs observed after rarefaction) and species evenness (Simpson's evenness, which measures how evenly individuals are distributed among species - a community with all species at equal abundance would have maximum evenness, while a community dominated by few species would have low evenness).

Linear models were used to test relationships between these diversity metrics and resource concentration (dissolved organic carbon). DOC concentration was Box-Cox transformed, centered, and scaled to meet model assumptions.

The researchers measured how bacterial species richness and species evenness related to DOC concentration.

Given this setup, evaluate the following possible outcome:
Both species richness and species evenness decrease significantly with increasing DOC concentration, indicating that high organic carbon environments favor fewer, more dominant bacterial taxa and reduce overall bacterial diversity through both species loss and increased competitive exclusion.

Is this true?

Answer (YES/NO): NO